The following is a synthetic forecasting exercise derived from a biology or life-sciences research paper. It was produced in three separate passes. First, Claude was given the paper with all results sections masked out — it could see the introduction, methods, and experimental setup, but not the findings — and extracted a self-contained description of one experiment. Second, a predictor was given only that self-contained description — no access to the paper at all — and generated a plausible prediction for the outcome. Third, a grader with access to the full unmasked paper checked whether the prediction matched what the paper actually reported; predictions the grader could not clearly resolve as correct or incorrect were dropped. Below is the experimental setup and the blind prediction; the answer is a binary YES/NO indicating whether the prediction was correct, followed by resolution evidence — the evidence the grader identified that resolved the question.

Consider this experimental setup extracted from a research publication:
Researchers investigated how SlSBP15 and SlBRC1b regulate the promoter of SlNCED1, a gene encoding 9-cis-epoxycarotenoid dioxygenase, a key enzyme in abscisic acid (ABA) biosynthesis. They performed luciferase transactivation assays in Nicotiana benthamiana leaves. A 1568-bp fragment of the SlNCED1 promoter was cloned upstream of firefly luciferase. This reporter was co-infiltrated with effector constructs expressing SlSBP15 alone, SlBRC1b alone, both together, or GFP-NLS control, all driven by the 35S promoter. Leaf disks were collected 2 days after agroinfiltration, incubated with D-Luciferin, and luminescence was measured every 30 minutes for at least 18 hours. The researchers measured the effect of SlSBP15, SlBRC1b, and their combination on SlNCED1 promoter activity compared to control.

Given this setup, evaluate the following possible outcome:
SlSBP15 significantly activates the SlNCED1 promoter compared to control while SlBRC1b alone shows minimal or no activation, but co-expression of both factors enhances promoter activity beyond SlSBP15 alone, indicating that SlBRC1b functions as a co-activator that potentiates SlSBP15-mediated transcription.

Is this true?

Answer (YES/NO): NO